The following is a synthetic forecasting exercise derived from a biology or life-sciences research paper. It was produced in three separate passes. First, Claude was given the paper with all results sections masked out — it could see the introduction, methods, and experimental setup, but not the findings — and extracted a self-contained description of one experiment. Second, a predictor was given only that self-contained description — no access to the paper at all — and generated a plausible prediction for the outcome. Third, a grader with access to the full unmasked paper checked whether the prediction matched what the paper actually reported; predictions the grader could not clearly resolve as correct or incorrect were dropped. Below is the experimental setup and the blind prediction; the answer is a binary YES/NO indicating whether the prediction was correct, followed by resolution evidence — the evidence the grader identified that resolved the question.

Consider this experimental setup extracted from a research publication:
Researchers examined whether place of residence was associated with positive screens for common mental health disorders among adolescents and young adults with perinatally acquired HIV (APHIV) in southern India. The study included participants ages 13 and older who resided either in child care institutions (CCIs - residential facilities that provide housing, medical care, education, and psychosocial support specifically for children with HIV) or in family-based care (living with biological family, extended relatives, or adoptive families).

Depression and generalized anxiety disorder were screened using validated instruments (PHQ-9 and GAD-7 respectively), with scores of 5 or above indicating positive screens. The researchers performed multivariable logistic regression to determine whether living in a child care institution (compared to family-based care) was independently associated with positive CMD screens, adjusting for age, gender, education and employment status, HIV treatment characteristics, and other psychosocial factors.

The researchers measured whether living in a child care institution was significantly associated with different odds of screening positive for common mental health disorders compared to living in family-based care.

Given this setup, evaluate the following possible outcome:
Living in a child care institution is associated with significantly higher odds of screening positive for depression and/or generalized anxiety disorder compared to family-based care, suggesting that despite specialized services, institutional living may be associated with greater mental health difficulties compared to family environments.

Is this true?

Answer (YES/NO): NO